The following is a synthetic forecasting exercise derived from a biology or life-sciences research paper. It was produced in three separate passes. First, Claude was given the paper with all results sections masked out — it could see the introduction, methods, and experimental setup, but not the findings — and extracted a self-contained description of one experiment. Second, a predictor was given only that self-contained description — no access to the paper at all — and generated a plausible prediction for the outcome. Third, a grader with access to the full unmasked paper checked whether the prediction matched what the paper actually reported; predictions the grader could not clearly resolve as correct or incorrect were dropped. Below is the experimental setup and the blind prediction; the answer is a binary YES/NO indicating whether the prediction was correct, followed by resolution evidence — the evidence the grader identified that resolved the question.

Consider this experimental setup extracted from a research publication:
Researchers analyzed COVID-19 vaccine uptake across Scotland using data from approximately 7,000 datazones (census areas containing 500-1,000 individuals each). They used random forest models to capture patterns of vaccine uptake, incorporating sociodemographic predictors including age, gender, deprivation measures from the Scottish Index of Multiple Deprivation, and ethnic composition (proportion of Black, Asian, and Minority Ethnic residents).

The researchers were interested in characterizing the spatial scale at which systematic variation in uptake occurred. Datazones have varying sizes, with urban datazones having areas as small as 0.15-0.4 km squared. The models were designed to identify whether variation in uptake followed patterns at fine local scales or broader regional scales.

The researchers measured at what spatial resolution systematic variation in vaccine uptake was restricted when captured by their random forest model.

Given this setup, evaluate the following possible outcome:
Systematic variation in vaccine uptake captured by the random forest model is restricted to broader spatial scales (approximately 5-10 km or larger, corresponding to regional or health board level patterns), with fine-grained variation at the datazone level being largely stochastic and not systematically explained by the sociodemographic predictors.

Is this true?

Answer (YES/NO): NO